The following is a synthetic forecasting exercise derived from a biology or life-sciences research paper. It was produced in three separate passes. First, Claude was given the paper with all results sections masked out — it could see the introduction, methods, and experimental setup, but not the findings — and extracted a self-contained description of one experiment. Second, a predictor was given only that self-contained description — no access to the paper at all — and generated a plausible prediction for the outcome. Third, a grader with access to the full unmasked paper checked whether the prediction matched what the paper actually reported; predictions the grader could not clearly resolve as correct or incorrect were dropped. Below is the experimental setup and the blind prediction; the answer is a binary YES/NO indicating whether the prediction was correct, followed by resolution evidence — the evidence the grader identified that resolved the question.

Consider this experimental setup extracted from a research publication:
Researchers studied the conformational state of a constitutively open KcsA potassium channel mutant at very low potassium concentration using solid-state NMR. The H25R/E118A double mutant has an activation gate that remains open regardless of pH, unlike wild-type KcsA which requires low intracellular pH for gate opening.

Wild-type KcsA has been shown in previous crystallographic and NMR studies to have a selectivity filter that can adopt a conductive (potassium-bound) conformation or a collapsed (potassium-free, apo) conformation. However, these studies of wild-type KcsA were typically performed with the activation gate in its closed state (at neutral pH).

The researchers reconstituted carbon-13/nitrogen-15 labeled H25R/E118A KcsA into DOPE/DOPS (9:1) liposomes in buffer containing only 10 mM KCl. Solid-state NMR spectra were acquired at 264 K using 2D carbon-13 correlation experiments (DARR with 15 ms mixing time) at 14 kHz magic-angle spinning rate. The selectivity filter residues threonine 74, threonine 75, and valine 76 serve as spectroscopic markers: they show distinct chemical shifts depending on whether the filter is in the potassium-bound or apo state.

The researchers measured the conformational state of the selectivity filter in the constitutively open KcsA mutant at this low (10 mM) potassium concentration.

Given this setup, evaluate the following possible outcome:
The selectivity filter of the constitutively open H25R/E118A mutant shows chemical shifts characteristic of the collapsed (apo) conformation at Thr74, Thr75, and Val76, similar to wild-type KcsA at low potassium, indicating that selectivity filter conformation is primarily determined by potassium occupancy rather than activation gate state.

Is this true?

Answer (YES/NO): NO